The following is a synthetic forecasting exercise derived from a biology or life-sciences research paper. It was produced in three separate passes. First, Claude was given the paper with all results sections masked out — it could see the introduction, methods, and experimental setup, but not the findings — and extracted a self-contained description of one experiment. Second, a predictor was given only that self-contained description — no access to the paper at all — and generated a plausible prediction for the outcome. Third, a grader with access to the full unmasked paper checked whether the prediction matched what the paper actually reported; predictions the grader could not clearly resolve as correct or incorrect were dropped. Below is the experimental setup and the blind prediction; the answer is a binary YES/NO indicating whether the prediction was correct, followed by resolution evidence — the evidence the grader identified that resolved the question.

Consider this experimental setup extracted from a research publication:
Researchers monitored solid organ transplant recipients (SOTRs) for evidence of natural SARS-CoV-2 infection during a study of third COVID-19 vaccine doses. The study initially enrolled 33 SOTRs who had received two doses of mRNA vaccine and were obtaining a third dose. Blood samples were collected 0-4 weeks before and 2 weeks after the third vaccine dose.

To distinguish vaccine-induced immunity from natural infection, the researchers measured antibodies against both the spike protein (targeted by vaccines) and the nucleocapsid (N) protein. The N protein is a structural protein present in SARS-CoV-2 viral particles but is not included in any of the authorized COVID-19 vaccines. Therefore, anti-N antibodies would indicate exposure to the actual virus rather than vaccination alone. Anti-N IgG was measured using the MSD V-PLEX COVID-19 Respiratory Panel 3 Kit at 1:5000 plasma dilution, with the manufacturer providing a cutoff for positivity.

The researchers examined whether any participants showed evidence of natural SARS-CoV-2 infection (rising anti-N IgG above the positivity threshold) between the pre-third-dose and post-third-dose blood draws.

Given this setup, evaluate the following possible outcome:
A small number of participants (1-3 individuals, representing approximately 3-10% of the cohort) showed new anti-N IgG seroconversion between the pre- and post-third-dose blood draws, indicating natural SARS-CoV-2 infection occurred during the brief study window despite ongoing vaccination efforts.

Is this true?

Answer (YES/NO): YES